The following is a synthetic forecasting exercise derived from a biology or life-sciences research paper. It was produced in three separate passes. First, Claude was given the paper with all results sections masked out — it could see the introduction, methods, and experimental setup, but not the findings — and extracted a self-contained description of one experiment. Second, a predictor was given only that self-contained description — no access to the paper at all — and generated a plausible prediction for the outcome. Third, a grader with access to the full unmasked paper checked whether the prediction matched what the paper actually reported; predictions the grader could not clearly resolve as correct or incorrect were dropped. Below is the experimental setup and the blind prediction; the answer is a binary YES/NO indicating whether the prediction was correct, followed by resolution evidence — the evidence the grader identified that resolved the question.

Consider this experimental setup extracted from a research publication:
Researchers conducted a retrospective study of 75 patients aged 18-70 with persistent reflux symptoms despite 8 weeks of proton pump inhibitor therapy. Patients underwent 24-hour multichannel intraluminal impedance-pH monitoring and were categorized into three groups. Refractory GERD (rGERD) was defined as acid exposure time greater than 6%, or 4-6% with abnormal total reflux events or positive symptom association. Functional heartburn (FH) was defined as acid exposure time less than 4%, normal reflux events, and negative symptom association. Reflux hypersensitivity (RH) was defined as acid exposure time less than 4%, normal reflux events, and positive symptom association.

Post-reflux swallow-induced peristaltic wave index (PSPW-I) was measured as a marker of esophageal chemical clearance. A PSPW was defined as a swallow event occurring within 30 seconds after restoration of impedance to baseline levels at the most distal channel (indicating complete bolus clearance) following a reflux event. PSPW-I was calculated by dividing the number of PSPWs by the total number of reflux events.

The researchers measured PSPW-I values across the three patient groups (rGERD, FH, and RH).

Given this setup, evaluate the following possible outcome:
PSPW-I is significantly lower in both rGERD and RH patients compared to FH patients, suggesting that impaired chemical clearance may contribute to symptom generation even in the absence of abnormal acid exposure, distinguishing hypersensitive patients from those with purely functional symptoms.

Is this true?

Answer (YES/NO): NO